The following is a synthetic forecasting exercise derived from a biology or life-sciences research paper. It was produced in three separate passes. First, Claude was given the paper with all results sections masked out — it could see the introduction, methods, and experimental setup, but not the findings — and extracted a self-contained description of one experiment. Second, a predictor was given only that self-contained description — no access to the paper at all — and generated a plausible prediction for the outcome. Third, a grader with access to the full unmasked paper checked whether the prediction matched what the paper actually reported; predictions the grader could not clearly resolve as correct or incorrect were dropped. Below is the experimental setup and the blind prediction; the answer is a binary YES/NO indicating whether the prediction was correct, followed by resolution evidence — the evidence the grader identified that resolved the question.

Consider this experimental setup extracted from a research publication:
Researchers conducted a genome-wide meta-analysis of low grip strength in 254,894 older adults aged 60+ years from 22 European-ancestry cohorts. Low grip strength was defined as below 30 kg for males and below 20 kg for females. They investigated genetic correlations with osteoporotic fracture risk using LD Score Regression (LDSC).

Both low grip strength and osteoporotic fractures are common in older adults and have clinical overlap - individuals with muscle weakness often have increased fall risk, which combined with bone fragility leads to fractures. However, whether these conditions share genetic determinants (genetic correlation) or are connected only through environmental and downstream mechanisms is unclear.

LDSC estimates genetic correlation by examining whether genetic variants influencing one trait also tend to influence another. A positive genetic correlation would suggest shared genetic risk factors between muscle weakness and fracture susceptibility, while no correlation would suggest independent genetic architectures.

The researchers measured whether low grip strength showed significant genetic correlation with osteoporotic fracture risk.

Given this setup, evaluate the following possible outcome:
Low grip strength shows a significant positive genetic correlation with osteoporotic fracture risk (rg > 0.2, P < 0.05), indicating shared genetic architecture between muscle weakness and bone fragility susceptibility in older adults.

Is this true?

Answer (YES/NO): NO